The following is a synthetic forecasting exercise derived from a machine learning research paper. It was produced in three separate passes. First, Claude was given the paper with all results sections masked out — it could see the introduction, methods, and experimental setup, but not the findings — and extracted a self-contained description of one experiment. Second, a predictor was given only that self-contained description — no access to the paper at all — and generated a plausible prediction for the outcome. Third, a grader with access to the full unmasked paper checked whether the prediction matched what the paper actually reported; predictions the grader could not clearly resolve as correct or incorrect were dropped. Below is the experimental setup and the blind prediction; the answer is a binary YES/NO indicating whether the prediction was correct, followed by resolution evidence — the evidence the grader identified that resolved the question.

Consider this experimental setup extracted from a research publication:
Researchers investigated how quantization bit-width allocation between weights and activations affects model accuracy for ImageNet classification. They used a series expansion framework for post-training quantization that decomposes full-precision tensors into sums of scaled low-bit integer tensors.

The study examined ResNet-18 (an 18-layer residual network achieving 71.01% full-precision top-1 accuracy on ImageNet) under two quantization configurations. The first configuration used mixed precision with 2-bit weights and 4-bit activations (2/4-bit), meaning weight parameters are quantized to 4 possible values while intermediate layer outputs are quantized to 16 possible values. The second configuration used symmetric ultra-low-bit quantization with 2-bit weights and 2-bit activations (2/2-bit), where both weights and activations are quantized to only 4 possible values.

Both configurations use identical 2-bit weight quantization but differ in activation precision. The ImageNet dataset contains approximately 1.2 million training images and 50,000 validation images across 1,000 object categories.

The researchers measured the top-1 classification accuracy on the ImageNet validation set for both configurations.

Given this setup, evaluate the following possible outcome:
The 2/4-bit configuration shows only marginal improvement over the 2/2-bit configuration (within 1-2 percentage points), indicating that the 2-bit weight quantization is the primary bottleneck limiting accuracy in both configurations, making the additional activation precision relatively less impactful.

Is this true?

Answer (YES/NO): NO